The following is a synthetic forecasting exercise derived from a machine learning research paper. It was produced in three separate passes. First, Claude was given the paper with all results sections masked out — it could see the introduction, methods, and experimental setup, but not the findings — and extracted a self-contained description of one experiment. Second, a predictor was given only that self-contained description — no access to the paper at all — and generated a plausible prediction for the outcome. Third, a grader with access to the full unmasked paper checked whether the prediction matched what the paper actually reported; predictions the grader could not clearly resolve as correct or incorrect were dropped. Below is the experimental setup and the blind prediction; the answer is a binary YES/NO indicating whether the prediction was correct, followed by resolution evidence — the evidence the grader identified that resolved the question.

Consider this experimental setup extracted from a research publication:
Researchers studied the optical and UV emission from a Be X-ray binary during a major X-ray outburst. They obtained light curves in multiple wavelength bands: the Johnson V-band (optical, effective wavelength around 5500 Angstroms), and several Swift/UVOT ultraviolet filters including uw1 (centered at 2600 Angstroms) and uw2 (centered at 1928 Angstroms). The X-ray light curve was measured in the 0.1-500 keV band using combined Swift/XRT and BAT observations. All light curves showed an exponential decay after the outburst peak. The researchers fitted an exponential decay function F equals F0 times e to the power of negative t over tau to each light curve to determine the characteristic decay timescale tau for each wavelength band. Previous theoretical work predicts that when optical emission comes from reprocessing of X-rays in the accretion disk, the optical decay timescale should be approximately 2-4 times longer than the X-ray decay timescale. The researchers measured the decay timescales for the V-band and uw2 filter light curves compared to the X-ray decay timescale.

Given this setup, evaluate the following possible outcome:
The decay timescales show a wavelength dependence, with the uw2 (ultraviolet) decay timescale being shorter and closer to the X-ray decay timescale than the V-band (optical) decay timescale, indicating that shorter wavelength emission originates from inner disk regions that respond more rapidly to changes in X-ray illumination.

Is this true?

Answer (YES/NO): NO